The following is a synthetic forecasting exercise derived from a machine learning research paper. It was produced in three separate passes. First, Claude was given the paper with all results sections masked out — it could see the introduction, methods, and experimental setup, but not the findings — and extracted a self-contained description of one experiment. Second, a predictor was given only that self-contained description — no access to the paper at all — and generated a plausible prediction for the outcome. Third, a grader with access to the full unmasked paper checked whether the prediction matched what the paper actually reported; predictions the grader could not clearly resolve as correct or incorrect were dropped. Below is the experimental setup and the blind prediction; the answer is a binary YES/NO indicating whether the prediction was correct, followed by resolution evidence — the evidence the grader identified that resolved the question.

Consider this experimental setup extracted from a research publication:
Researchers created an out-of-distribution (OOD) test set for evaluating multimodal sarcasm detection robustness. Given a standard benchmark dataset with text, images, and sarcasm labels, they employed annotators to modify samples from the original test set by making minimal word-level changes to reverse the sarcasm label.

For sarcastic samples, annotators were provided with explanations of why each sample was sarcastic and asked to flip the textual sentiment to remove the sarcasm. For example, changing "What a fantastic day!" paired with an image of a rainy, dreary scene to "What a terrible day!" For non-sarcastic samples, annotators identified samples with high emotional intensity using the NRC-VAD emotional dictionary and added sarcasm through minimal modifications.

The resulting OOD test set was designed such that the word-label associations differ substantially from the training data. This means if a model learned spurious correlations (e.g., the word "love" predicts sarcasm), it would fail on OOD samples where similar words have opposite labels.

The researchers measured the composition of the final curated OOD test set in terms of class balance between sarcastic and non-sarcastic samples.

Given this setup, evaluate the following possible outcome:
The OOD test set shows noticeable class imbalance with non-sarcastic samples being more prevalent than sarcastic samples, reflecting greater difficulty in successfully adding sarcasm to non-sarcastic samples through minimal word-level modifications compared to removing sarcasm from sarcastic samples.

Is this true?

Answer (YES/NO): YES